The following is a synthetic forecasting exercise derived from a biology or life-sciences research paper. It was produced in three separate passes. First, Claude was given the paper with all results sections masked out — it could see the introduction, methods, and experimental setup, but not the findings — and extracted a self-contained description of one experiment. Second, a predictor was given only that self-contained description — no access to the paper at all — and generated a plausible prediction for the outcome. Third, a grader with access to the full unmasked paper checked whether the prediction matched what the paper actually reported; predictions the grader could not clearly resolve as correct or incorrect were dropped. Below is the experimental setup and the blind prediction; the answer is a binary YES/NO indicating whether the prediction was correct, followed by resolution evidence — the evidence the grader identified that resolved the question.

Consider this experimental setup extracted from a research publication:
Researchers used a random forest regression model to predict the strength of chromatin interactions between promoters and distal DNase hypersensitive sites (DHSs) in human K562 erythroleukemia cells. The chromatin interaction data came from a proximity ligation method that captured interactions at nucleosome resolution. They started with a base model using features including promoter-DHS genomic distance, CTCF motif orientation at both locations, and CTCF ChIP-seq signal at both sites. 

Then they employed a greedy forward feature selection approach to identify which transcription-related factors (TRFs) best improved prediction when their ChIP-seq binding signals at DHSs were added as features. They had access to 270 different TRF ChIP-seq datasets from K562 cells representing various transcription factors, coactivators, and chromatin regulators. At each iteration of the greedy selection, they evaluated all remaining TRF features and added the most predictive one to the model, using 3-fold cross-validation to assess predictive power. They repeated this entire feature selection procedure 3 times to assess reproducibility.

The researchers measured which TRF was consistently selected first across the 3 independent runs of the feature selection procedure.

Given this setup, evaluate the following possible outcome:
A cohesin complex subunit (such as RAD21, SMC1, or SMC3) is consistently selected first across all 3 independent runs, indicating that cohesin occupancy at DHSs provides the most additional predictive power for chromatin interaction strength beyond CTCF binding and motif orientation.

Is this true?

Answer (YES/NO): YES